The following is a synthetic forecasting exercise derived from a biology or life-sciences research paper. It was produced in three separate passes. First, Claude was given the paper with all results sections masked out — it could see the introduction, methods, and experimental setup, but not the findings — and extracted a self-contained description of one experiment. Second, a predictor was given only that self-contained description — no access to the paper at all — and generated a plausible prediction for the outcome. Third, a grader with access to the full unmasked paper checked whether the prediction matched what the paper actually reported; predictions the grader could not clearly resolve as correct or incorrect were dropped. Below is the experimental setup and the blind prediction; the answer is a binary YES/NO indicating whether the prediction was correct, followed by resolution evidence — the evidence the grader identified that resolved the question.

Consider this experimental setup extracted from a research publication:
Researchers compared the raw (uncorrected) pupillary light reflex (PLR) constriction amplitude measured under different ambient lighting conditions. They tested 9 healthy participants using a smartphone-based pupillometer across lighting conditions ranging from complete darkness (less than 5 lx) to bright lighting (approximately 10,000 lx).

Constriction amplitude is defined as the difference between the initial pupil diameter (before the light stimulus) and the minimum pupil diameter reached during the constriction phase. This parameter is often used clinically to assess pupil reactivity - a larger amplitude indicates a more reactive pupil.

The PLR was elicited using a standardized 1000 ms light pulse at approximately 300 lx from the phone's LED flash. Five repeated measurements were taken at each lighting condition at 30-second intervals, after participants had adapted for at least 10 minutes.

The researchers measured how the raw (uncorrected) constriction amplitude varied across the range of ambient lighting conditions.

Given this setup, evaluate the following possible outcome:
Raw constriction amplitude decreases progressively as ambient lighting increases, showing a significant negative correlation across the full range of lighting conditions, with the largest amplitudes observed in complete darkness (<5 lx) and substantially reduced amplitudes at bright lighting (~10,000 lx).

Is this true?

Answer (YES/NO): YES